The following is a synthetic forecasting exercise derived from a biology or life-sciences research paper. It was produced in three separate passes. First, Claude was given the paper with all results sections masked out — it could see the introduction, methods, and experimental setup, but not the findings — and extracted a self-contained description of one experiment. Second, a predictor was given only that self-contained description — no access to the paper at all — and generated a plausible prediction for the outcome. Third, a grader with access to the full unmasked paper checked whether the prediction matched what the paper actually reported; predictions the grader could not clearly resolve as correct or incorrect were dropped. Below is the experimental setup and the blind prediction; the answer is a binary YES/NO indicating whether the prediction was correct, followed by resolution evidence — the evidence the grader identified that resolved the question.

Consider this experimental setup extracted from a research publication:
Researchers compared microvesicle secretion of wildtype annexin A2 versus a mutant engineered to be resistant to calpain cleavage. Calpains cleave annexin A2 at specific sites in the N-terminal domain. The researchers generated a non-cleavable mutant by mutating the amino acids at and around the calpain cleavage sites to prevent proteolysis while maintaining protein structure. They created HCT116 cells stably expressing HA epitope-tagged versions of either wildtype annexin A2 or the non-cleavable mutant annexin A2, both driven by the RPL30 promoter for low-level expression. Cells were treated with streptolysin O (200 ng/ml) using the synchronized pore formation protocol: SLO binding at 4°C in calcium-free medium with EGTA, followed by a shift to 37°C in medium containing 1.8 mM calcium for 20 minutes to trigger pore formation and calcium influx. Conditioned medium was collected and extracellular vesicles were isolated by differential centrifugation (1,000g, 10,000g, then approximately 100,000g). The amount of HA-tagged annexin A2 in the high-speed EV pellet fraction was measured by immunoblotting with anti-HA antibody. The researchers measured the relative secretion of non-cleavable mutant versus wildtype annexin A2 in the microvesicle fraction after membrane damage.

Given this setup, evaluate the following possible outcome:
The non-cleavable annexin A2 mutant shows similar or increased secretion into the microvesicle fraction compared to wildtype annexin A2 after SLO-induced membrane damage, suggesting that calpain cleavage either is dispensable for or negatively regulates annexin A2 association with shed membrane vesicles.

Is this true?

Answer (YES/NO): NO